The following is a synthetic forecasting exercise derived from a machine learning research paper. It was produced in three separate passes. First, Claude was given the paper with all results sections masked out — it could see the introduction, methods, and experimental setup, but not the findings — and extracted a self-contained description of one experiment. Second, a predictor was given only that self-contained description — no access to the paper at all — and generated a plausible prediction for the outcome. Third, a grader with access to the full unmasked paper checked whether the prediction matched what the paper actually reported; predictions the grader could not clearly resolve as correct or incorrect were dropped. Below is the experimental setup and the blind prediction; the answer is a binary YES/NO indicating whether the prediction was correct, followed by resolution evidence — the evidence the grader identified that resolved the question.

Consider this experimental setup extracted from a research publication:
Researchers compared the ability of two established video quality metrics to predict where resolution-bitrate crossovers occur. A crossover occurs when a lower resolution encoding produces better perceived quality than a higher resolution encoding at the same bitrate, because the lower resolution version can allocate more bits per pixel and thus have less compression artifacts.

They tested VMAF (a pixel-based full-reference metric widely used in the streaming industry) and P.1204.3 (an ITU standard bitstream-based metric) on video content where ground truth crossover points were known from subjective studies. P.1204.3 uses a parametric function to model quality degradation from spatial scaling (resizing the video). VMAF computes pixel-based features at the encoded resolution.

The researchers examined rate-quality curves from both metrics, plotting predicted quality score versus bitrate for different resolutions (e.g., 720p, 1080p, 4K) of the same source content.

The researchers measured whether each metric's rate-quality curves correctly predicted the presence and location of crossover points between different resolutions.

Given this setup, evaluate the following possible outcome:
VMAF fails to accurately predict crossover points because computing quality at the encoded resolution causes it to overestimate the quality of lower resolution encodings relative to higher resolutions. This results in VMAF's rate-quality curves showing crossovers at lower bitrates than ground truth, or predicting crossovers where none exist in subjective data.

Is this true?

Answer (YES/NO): NO